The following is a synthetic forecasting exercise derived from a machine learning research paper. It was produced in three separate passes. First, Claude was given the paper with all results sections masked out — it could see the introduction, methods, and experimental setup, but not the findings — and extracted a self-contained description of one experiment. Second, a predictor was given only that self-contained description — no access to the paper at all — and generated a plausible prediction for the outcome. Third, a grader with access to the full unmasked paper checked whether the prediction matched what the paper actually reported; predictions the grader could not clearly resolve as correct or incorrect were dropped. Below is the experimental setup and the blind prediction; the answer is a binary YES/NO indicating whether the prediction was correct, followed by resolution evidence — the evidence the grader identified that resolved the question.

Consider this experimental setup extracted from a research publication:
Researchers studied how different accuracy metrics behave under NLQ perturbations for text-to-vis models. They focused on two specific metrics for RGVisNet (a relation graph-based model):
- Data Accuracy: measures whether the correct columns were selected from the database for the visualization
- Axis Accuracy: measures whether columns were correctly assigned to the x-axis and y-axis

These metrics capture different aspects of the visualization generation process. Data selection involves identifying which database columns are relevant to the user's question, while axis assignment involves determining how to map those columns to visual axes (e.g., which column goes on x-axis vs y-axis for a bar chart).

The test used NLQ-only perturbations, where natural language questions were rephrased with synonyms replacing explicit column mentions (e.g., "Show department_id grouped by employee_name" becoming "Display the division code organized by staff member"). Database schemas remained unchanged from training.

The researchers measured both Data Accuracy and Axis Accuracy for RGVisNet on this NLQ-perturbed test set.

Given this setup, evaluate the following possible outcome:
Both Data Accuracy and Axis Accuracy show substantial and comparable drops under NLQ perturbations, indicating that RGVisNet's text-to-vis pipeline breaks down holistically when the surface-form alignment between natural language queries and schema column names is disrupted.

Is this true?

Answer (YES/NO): NO